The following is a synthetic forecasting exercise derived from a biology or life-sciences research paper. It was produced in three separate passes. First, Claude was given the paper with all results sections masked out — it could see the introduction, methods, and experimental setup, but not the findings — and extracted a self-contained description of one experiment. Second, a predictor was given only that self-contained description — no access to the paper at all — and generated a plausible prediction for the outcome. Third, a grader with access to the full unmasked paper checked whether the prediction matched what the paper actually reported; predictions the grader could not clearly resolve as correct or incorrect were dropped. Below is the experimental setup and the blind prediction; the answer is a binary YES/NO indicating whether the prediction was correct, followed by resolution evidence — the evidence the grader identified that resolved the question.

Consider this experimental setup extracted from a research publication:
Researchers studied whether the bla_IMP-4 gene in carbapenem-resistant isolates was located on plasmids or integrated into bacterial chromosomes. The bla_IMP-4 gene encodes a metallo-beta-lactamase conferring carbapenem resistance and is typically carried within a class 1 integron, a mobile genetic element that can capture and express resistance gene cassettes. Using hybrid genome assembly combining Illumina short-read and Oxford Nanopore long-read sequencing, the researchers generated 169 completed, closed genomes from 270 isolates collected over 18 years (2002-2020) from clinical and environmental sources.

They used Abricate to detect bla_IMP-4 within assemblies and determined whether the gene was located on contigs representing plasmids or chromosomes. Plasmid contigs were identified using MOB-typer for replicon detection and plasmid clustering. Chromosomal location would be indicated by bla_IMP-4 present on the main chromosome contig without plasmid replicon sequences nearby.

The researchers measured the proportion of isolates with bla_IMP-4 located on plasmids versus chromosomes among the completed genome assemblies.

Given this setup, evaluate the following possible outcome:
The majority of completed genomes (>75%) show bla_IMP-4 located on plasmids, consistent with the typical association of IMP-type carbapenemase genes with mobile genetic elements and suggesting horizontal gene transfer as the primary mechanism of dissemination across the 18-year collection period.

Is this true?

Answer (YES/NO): YES